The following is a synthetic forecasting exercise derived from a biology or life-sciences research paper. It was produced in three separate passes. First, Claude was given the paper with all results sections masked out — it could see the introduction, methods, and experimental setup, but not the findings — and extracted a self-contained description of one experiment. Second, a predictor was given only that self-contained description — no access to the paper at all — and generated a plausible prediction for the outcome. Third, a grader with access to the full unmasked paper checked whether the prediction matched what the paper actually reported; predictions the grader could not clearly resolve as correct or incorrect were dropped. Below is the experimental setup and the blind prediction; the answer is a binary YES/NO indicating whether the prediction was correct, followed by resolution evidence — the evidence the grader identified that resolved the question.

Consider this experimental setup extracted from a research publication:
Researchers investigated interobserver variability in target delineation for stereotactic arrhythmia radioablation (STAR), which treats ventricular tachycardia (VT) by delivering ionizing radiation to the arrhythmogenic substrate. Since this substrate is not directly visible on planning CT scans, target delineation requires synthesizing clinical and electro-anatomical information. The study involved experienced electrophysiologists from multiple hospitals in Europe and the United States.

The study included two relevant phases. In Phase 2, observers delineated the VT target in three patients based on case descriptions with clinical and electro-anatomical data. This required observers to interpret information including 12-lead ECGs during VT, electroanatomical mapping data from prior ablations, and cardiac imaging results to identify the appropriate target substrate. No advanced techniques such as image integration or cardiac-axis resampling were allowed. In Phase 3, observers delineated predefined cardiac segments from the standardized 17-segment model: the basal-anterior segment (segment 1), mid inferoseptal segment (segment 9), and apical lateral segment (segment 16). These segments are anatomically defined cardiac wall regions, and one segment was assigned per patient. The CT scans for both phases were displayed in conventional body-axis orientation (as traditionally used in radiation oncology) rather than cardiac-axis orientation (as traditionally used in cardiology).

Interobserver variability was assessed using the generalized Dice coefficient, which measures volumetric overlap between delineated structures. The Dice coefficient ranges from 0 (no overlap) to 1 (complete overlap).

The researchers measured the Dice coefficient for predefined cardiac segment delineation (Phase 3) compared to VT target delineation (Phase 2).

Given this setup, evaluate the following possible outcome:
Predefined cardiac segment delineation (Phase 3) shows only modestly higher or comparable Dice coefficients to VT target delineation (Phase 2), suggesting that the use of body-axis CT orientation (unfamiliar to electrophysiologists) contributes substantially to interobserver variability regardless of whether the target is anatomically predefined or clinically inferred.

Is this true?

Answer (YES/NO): YES